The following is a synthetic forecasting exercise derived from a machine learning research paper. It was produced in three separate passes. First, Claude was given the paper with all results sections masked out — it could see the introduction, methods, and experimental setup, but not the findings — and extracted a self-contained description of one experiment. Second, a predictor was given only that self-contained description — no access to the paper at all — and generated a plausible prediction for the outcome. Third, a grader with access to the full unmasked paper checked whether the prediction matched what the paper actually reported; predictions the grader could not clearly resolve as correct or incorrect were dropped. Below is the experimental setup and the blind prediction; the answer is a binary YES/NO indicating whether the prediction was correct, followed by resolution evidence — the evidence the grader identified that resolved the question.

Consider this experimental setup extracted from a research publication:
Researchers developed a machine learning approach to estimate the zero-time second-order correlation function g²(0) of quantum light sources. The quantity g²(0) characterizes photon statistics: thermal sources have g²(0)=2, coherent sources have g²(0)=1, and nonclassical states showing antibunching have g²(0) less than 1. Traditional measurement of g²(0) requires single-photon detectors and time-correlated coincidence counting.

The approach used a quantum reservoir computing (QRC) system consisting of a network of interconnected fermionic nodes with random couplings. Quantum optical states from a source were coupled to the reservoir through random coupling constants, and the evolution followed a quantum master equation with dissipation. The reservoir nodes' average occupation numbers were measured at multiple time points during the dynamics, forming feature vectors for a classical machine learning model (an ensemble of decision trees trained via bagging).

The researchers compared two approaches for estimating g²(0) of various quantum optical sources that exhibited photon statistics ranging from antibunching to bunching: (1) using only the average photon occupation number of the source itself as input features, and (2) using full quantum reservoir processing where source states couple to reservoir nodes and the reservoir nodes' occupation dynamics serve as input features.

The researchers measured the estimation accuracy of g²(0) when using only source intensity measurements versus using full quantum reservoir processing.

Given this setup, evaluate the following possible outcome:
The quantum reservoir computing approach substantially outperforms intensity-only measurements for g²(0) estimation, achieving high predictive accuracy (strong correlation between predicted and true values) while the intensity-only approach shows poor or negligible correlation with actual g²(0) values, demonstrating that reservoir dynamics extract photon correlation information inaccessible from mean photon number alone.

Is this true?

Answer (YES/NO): NO